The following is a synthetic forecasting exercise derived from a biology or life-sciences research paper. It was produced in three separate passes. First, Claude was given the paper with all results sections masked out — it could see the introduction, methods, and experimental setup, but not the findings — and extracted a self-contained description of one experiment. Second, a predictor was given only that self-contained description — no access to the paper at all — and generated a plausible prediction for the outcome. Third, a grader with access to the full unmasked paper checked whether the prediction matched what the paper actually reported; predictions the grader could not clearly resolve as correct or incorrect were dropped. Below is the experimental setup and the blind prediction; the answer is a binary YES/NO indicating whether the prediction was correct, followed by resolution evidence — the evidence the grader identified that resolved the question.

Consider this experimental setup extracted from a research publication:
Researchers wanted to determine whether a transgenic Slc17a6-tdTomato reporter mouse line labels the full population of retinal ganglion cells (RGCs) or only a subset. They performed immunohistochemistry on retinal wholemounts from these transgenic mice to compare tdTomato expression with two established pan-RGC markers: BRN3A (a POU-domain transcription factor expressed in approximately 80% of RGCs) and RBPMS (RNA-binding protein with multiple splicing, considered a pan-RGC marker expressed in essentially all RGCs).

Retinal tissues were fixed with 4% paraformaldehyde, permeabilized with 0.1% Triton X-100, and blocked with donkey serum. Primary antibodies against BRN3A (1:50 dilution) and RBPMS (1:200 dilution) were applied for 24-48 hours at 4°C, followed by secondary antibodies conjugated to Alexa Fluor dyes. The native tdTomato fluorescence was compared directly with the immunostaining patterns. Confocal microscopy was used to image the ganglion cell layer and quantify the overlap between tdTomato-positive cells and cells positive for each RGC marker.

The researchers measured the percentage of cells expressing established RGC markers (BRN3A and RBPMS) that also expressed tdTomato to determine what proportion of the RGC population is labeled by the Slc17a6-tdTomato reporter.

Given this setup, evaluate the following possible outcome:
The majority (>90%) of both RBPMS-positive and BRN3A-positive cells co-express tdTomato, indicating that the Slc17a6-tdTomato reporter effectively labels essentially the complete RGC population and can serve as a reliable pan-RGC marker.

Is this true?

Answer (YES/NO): YES